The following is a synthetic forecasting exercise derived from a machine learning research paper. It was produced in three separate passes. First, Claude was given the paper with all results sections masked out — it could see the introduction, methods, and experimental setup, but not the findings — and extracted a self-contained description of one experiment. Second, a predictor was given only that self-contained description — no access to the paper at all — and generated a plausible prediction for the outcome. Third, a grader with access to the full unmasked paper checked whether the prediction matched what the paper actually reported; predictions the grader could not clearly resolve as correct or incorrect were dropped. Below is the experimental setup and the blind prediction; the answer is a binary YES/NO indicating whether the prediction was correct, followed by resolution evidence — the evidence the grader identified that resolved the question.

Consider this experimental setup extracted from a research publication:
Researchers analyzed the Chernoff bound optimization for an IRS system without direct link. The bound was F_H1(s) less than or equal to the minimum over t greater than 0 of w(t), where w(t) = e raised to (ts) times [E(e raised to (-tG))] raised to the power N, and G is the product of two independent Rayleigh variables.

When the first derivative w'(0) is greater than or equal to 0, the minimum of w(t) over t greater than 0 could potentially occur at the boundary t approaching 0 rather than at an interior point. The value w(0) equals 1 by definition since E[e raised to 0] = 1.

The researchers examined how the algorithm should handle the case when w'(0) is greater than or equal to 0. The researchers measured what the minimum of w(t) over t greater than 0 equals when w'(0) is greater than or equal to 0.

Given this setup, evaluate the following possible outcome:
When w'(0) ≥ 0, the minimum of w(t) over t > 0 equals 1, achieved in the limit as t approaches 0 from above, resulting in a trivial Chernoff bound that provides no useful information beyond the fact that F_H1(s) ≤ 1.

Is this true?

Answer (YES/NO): YES